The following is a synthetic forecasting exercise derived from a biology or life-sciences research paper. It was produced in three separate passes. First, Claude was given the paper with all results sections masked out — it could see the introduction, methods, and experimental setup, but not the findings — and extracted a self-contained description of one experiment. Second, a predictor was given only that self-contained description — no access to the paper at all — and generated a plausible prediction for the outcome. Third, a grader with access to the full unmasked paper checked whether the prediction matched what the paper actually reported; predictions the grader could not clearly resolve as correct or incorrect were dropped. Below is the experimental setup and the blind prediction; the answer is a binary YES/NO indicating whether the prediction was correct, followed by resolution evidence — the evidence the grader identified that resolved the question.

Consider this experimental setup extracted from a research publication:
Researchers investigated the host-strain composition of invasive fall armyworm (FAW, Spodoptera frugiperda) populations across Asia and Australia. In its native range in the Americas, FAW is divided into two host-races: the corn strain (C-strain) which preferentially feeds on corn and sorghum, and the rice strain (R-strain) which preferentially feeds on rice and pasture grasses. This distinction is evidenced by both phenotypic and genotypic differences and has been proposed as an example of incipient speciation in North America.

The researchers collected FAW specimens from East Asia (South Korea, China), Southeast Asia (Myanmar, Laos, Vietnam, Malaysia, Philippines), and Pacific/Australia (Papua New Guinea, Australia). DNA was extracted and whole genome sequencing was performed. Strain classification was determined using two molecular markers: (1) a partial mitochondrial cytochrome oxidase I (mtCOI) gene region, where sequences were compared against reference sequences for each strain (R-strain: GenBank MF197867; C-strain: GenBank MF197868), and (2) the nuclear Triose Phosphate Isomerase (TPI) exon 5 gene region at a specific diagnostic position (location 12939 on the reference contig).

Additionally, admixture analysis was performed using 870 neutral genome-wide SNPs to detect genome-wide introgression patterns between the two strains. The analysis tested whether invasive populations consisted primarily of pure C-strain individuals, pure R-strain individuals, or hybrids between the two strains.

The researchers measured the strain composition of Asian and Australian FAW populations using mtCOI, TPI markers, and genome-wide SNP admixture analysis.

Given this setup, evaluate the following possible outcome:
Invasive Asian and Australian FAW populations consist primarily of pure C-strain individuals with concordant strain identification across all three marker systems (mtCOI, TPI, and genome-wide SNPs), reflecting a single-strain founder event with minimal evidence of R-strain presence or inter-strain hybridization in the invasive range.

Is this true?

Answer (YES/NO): NO